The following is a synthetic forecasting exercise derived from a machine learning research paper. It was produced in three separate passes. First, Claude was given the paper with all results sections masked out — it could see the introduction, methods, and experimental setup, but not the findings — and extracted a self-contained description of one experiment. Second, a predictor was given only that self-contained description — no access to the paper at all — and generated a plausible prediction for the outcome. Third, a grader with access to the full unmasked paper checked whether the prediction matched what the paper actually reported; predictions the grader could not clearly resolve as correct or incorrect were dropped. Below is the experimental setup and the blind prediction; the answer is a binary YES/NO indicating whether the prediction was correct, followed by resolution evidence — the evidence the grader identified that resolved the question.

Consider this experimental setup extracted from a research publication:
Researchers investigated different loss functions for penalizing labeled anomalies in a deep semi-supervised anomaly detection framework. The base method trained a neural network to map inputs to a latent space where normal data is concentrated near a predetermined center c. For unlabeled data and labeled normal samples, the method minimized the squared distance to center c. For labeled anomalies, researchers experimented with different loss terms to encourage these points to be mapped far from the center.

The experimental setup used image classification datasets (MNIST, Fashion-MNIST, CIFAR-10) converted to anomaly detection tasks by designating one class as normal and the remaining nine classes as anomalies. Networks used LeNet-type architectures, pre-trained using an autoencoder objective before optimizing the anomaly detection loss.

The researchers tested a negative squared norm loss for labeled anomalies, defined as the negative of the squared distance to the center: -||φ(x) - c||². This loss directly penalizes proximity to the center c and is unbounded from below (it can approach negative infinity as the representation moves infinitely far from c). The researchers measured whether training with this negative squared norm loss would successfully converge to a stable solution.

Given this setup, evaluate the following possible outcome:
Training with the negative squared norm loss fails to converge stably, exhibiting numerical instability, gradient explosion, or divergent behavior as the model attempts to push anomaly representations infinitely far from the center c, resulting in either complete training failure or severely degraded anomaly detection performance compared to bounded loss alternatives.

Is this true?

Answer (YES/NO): YES